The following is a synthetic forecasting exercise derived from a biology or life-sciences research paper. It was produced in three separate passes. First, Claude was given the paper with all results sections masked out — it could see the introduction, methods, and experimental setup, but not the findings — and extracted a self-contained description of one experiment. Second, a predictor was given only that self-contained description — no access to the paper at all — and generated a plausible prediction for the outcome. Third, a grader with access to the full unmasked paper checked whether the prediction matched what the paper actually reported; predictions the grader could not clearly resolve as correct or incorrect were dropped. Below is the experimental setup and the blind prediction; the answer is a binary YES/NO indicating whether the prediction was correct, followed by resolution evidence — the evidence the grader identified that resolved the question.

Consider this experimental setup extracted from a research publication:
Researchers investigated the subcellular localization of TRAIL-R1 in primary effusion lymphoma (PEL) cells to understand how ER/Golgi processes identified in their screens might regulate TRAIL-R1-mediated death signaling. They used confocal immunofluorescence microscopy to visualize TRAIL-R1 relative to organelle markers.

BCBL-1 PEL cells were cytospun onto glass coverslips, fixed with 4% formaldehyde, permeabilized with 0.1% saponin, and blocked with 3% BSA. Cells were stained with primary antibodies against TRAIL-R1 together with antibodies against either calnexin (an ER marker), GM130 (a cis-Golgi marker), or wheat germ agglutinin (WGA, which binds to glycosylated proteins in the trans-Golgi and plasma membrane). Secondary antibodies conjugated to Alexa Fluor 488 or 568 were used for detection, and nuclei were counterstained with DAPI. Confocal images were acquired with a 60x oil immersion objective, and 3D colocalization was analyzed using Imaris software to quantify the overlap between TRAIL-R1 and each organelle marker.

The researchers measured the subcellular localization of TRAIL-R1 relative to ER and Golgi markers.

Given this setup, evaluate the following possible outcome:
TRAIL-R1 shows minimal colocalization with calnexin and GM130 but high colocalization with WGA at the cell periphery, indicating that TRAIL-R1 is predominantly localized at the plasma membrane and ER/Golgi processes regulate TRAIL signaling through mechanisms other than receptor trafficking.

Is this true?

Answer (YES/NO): NO